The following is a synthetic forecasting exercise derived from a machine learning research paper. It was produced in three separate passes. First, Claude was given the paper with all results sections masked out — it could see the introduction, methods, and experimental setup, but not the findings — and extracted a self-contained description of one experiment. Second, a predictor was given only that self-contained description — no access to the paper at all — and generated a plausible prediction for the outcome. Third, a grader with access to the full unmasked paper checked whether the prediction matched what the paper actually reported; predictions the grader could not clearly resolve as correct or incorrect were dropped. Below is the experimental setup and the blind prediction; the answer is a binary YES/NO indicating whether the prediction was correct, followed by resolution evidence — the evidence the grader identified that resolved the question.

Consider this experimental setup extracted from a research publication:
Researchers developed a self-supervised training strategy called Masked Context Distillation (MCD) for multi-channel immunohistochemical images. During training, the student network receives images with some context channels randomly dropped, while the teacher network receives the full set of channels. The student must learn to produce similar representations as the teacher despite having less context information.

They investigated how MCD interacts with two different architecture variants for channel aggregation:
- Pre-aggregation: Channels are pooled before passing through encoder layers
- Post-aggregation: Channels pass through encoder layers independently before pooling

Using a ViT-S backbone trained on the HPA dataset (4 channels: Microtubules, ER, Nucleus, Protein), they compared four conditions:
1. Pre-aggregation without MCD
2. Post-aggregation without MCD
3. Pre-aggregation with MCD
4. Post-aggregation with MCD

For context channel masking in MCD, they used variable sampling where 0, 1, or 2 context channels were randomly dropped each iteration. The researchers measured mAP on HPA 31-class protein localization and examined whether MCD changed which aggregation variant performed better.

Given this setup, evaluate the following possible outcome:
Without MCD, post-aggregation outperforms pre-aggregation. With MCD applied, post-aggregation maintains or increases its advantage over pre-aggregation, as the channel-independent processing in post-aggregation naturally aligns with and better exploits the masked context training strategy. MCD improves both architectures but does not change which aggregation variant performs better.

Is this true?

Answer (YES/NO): NO